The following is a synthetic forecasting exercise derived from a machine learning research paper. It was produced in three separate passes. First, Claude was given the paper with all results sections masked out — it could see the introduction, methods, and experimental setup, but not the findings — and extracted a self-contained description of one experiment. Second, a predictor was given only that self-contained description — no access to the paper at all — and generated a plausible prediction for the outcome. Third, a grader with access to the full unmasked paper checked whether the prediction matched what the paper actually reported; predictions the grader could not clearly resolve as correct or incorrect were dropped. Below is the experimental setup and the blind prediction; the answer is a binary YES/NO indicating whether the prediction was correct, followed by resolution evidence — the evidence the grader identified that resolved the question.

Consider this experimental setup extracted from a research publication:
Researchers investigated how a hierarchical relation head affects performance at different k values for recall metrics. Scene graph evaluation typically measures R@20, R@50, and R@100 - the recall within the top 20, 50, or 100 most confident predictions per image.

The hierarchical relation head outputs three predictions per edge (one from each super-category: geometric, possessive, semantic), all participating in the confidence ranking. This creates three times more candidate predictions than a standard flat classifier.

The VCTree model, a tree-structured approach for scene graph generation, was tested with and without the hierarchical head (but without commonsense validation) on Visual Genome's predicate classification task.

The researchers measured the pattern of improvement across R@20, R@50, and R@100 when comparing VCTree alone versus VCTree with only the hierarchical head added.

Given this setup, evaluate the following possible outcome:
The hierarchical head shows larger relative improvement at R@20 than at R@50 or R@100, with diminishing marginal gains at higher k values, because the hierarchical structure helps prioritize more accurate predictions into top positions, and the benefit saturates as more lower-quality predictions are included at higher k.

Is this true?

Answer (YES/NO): NO